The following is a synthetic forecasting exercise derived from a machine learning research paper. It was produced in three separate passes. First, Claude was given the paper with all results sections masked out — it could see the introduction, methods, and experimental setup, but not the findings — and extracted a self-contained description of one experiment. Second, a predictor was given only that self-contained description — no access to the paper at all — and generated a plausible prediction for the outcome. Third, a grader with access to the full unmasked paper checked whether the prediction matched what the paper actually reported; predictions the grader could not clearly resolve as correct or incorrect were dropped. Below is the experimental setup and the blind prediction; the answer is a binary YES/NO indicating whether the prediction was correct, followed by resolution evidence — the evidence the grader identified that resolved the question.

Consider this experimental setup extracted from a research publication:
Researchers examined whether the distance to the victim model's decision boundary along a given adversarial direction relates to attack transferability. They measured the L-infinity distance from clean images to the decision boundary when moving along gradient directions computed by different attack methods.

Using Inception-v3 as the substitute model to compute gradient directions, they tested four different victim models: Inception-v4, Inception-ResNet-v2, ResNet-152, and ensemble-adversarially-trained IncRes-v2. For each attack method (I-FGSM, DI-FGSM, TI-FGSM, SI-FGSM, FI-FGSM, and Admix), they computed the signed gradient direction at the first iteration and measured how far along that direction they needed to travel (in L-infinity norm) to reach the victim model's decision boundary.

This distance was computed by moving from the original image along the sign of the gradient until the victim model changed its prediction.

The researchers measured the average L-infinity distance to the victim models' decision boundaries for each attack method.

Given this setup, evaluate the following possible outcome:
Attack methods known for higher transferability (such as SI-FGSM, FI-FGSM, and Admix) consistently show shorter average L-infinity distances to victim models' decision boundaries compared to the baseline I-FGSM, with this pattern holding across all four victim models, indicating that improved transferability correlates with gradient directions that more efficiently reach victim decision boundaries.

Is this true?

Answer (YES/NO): YES